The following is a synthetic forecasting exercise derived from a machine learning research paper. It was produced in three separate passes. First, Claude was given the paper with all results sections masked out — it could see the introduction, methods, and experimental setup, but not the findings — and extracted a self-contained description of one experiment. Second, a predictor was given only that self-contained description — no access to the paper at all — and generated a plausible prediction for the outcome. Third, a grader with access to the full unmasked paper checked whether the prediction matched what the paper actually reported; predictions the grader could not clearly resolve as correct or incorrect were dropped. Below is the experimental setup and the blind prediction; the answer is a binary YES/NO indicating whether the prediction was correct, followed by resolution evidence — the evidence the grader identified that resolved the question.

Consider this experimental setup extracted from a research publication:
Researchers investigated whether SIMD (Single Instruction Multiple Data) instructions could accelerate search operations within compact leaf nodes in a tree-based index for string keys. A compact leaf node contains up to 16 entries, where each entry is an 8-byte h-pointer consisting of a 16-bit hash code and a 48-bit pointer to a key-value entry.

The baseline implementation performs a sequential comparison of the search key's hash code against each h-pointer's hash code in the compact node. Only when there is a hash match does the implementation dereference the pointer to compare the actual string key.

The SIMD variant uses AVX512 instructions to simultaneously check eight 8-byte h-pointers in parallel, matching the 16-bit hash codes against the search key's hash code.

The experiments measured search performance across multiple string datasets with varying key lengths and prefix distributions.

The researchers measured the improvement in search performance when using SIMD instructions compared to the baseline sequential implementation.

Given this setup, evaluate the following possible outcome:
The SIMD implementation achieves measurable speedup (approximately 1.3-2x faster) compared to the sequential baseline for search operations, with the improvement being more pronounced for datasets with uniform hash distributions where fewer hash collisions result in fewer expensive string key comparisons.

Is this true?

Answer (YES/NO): NO